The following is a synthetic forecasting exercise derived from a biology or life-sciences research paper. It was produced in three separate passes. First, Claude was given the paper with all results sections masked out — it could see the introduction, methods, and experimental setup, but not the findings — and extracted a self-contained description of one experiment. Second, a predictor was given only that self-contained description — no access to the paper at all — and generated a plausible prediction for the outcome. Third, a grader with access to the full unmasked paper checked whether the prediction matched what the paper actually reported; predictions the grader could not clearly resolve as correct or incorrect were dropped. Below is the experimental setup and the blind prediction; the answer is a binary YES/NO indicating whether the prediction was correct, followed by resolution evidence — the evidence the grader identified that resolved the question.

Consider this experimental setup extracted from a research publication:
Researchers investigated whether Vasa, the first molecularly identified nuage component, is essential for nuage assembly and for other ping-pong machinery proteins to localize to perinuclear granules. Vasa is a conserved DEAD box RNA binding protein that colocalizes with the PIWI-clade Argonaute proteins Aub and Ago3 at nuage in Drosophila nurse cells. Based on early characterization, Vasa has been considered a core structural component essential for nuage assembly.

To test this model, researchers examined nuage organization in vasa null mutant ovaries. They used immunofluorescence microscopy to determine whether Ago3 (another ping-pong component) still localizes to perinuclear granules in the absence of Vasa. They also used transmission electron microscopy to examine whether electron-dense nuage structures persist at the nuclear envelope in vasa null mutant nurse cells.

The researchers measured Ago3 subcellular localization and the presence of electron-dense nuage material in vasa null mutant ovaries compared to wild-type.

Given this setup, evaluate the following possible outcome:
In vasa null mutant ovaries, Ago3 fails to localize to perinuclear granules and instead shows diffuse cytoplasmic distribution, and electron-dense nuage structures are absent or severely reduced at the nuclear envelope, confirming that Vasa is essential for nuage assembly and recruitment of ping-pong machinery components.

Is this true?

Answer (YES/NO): NO